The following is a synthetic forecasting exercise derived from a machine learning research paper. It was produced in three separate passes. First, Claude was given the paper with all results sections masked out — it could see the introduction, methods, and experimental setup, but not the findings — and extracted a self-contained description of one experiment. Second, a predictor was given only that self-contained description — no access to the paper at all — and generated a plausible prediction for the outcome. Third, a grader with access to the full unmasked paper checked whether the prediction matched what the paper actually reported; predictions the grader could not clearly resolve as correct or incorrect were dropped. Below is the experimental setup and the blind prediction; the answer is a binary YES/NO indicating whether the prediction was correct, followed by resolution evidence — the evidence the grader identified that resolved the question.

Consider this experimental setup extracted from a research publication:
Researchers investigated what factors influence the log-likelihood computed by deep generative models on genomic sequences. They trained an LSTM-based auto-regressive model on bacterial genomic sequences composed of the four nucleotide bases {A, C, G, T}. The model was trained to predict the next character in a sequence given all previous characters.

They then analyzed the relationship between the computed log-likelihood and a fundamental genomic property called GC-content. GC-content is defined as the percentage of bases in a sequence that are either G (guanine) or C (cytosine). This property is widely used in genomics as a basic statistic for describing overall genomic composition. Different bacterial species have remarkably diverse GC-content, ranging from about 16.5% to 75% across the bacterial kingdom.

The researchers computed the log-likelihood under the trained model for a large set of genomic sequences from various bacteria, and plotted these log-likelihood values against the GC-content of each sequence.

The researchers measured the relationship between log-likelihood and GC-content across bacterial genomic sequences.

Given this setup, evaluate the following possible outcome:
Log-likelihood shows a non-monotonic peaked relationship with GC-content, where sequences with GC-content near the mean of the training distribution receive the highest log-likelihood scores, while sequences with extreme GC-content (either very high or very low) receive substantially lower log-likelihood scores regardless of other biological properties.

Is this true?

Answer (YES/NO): NO